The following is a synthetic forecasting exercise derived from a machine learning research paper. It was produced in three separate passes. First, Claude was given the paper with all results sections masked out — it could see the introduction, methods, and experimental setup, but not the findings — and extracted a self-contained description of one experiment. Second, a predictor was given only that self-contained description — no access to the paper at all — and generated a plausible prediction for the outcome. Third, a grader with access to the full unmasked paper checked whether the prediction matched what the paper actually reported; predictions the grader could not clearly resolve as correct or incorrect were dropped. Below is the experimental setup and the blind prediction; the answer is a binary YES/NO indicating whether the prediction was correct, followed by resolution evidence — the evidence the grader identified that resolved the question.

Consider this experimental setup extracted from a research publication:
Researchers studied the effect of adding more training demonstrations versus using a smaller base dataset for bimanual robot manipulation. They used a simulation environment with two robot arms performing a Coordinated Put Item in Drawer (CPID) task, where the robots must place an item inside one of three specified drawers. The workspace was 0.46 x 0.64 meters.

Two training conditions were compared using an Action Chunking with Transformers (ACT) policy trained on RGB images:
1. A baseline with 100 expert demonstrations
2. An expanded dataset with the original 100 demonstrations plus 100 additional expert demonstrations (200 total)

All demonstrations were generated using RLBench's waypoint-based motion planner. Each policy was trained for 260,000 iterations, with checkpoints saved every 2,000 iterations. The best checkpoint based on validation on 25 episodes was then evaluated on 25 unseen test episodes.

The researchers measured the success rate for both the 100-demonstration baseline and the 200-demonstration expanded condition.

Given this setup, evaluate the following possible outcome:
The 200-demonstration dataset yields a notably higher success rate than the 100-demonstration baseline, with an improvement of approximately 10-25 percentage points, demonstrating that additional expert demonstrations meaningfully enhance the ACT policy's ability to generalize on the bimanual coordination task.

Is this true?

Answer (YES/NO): NO